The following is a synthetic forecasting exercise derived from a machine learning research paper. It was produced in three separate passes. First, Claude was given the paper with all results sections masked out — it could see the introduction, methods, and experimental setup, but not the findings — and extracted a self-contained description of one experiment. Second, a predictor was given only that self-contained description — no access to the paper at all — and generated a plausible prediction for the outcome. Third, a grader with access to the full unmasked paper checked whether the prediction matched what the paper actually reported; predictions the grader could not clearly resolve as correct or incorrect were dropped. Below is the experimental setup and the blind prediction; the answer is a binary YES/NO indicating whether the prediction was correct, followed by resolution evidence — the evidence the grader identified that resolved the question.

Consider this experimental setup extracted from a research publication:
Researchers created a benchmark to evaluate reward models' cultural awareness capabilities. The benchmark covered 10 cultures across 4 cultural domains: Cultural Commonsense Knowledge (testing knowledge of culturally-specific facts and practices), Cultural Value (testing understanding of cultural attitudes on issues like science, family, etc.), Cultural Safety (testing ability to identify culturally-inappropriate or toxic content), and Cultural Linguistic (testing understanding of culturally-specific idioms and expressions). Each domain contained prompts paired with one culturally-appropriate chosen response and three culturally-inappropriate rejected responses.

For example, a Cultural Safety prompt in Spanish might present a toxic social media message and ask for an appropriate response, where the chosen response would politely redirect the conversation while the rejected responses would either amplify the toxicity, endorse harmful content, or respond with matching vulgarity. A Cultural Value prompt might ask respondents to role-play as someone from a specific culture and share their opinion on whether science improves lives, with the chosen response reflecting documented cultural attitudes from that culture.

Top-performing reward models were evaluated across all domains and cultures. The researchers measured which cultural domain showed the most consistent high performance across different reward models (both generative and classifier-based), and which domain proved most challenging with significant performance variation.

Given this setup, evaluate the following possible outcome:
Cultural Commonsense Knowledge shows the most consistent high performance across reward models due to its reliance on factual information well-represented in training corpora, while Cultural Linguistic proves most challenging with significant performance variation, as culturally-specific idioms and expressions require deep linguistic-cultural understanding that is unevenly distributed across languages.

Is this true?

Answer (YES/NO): NO